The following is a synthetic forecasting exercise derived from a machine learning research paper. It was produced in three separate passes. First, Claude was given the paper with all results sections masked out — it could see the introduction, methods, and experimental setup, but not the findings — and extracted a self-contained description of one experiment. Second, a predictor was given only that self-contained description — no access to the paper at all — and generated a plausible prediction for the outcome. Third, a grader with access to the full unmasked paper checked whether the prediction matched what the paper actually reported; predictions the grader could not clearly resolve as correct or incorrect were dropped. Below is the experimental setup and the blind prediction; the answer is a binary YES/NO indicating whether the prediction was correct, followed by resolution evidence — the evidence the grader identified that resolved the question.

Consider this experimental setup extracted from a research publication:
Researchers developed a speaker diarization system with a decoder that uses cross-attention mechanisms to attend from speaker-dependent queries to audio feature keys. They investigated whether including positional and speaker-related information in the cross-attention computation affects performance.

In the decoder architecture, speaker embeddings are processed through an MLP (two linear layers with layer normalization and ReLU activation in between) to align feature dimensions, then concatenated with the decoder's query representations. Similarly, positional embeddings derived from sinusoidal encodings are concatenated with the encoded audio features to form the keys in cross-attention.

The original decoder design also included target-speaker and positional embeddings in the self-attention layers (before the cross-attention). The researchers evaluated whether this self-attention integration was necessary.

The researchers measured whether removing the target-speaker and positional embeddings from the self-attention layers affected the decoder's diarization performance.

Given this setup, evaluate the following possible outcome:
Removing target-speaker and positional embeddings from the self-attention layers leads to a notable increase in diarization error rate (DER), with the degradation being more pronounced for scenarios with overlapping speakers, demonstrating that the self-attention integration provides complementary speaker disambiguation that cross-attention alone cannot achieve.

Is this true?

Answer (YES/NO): NO